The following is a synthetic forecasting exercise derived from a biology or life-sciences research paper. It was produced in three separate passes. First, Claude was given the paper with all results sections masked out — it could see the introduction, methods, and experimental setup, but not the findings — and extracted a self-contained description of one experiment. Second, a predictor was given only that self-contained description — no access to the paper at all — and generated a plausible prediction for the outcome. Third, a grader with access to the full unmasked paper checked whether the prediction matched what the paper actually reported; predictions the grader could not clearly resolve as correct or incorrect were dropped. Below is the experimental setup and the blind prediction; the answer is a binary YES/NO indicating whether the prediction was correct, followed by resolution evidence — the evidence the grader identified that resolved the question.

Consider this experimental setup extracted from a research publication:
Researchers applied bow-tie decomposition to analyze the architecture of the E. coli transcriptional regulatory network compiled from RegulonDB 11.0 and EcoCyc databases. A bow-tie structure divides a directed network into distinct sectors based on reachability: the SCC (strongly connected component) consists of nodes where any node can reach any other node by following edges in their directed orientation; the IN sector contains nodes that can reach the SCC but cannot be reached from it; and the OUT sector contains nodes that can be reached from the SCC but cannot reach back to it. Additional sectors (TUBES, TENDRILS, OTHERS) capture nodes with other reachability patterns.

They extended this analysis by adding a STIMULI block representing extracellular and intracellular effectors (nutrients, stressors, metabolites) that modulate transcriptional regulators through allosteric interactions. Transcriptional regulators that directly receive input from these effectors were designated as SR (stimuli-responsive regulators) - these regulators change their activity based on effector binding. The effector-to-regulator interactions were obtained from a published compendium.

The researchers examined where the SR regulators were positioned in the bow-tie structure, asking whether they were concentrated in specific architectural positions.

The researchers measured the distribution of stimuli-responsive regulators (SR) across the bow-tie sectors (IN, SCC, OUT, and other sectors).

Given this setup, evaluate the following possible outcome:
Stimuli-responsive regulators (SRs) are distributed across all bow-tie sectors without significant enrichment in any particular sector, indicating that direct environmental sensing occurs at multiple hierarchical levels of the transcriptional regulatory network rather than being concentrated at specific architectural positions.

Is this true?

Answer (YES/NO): YES